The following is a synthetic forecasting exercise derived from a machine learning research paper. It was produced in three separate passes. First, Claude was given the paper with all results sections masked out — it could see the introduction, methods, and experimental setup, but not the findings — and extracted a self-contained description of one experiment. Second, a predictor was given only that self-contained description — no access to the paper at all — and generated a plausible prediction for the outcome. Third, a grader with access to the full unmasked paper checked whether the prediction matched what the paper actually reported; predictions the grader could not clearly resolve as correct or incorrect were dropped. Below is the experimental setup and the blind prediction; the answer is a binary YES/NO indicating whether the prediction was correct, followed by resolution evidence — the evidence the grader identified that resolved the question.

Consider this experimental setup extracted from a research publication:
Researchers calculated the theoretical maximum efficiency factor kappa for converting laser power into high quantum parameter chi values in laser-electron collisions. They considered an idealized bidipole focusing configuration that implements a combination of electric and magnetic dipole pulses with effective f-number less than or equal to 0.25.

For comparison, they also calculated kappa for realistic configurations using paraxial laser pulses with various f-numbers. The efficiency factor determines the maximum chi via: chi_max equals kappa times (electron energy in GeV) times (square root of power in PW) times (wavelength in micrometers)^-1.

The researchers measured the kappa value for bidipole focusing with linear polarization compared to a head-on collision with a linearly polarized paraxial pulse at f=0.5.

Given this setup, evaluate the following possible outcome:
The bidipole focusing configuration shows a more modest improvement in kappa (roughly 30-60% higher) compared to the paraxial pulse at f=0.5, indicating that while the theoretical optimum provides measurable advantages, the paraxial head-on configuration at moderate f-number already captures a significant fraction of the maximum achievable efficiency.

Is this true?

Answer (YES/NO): NO